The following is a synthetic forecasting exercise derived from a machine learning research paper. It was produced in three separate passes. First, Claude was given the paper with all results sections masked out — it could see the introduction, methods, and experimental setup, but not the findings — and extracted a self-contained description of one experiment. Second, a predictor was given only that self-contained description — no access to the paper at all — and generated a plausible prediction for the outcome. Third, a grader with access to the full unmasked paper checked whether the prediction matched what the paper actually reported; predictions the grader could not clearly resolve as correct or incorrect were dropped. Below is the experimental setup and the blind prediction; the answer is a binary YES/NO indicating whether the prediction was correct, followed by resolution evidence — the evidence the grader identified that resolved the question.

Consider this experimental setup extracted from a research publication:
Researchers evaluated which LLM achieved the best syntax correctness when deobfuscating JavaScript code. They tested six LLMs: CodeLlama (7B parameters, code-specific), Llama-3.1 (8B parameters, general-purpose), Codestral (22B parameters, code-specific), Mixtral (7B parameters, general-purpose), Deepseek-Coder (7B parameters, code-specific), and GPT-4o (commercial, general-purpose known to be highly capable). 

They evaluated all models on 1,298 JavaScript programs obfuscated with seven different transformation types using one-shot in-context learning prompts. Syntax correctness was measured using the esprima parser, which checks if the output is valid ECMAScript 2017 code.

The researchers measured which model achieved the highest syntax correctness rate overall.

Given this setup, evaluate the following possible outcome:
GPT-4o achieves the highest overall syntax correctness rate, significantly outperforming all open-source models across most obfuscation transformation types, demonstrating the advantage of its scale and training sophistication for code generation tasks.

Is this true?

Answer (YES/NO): NO